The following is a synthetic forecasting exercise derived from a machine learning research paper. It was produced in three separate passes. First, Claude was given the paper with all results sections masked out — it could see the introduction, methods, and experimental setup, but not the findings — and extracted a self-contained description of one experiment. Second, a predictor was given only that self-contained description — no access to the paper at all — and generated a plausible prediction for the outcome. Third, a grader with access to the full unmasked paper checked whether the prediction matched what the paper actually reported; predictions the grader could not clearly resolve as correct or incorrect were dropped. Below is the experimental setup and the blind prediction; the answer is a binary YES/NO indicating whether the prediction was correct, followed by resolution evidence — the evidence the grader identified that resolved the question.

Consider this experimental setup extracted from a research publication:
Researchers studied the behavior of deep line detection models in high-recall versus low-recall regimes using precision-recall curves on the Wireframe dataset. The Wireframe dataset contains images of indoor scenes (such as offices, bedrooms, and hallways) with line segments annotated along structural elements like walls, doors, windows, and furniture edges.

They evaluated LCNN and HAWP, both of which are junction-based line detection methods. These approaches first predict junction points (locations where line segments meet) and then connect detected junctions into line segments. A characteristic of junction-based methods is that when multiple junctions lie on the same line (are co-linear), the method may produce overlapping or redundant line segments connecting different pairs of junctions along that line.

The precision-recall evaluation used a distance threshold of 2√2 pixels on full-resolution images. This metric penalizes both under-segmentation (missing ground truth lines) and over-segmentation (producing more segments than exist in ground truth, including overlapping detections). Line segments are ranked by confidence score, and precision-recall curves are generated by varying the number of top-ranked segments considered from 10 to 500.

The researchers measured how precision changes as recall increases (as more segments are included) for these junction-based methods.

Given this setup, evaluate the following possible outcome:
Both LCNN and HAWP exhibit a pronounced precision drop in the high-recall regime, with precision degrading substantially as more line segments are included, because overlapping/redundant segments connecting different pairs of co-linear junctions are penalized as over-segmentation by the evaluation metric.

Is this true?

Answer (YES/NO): YES